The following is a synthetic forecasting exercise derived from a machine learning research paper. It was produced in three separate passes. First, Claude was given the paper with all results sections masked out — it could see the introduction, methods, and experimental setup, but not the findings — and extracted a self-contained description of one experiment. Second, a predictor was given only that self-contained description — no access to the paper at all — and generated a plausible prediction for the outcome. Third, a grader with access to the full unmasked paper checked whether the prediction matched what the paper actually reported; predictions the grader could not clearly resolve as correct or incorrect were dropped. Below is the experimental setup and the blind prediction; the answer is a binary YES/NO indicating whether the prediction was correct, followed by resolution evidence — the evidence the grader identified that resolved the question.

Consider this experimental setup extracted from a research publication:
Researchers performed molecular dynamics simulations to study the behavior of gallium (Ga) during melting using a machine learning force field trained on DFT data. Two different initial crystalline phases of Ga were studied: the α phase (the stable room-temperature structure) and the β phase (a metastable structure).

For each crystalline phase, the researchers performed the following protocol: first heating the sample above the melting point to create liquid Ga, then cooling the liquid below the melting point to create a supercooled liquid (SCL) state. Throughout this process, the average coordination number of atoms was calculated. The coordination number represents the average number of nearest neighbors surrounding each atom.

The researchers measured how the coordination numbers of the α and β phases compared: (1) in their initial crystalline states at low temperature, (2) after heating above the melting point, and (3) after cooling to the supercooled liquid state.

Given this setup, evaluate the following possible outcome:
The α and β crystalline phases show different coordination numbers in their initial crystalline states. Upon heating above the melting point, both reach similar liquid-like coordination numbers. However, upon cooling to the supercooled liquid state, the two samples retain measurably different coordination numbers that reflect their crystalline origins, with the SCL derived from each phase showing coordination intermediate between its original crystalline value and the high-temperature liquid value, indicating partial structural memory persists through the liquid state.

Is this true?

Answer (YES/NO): NO